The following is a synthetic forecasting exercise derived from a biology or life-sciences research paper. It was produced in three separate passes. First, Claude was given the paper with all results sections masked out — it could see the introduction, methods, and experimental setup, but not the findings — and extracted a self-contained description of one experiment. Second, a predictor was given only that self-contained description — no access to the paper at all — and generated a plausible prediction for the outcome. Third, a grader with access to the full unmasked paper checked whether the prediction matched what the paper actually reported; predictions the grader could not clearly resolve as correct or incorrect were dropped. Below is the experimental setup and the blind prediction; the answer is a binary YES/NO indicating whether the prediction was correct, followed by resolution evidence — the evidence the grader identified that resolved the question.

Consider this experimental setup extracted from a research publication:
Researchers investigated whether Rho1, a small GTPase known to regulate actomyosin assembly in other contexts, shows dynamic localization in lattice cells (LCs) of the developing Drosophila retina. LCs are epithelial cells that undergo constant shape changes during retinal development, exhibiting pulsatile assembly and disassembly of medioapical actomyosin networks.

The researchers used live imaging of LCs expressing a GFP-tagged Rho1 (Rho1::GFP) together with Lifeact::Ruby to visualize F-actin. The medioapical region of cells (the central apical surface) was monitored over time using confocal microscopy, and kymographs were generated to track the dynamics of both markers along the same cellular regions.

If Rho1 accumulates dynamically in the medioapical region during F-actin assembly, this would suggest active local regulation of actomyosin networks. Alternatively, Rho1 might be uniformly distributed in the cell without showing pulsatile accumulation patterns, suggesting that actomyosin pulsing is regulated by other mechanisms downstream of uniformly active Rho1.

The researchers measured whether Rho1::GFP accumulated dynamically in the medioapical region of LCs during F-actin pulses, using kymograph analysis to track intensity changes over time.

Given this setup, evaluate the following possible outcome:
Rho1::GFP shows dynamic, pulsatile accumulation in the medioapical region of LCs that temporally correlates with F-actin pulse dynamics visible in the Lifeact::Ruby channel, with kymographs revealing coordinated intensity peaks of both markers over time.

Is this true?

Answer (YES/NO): YES